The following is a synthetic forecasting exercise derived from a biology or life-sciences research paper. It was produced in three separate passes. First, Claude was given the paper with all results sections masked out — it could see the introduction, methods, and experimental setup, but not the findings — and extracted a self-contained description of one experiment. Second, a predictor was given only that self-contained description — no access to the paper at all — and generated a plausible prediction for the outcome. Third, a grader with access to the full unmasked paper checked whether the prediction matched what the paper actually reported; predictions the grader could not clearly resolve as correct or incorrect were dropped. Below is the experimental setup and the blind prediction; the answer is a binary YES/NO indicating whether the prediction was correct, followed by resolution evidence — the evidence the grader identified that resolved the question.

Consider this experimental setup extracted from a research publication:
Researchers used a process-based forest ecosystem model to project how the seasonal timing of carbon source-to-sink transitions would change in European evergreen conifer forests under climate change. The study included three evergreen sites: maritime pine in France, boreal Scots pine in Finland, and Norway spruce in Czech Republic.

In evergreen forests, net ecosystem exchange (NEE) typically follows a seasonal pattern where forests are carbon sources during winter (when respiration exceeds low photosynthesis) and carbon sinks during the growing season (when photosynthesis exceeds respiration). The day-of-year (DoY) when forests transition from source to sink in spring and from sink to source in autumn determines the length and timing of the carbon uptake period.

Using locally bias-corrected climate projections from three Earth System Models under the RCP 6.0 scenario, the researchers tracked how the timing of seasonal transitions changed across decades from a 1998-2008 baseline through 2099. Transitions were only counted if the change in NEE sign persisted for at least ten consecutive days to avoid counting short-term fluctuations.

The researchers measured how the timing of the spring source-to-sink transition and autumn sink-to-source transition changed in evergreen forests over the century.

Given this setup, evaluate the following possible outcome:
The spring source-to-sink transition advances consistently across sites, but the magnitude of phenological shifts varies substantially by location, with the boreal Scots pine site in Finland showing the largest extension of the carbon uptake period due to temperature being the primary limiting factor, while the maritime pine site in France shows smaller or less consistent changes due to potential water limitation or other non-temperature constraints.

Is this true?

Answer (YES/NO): NO